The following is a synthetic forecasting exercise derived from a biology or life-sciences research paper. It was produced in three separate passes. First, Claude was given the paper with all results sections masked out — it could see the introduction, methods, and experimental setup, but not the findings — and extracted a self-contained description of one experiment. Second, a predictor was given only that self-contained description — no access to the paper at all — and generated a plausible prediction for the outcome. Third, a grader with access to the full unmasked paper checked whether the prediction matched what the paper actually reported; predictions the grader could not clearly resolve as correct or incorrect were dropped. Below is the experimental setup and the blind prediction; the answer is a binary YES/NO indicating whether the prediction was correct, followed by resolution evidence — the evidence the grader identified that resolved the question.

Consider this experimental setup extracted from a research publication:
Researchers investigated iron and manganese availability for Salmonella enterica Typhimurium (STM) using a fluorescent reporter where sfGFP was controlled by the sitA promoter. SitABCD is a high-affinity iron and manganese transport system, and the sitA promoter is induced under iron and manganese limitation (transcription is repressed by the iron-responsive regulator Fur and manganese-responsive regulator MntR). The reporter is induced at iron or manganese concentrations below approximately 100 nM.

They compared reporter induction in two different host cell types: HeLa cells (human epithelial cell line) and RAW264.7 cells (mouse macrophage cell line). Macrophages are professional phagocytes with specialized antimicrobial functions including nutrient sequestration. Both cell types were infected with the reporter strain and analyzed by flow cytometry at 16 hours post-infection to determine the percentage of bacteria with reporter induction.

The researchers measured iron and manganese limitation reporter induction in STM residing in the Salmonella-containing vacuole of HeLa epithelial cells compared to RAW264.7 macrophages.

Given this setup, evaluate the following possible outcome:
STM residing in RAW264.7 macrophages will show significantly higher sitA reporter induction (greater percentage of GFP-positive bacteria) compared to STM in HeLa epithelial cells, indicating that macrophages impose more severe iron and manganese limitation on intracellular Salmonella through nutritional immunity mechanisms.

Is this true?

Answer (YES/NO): YES